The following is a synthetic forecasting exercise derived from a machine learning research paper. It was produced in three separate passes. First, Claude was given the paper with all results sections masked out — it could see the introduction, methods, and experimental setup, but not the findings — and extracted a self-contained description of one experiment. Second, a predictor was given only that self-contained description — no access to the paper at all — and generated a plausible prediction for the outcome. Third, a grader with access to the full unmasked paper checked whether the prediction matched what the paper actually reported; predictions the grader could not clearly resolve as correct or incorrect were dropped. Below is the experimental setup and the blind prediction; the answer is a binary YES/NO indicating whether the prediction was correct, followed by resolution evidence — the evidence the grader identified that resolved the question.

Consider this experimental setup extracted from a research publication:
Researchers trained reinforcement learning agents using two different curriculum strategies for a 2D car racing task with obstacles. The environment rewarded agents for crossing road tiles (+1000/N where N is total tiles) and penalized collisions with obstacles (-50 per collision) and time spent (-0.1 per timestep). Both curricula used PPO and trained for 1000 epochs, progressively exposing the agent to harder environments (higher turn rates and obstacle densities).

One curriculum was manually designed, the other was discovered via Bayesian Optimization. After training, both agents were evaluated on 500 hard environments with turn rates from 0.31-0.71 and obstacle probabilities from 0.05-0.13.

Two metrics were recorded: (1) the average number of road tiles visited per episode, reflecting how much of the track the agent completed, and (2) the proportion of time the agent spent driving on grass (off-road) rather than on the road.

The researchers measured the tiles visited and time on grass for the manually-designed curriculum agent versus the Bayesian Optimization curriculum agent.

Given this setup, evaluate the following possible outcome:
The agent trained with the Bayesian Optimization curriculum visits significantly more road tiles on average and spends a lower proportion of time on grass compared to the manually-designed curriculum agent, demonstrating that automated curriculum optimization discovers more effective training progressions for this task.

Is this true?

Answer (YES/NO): YES